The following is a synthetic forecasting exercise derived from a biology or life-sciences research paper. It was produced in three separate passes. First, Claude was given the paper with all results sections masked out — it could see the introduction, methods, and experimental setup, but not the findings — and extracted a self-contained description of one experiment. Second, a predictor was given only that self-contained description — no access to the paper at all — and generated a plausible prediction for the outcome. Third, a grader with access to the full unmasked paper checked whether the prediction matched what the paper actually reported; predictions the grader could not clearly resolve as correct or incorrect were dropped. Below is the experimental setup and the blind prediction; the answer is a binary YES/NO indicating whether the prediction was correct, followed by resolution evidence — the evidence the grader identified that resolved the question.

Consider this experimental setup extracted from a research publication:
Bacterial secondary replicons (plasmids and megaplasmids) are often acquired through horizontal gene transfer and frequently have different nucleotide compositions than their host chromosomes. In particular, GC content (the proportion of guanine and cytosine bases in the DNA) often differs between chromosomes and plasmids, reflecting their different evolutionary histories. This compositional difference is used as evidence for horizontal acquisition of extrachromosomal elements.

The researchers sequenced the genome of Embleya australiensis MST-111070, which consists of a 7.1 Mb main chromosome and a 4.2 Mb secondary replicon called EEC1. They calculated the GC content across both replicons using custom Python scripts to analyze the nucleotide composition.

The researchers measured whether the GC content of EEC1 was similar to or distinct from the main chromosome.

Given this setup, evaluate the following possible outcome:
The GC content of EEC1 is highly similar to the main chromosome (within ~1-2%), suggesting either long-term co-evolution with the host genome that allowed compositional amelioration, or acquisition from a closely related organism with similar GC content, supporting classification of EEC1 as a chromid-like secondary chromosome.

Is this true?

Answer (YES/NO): YES